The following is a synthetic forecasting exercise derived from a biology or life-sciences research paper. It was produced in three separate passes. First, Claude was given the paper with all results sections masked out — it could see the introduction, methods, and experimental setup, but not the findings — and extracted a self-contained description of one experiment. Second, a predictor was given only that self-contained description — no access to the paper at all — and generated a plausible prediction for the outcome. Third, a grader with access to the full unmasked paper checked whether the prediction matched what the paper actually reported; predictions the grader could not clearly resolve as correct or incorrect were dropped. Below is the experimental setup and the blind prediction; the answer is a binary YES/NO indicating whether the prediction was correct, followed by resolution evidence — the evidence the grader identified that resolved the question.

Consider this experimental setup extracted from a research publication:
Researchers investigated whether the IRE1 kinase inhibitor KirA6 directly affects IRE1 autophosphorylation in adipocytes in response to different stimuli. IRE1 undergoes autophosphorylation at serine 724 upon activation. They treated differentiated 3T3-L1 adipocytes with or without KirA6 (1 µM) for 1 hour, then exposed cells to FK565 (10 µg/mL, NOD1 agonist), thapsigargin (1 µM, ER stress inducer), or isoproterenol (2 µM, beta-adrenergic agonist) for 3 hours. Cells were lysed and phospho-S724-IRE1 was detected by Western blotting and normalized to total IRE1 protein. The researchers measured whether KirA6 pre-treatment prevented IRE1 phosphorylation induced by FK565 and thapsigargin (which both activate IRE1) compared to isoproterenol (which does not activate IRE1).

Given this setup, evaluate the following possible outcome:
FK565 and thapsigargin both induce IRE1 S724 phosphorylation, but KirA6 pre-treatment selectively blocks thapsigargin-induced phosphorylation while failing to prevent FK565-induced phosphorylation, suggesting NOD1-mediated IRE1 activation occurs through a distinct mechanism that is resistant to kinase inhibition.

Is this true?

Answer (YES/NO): NO